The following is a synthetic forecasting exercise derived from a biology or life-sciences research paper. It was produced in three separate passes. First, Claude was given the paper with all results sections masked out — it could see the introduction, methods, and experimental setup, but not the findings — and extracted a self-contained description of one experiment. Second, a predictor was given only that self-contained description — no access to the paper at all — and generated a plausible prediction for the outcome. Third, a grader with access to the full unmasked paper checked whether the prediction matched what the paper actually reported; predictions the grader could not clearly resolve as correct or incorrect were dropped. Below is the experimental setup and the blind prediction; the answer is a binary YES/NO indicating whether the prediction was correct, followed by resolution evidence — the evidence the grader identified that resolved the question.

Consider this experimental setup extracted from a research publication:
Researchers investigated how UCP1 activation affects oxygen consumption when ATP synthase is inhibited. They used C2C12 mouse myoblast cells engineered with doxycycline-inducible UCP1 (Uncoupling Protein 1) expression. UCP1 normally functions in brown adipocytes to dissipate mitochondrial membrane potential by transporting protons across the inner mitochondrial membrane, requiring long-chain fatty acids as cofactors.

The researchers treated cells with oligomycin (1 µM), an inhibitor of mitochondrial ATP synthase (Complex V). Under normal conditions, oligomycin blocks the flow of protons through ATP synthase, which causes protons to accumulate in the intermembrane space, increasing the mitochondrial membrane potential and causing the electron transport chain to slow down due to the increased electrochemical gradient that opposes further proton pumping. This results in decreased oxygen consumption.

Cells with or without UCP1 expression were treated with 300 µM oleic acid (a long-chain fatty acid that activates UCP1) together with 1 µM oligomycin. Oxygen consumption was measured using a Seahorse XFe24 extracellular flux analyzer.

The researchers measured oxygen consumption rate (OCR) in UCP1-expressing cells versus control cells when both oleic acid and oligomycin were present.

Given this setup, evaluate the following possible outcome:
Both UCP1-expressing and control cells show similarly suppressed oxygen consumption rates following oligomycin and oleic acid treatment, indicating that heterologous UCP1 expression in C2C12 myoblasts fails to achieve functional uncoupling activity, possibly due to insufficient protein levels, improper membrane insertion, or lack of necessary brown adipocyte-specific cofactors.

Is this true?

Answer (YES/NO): NO